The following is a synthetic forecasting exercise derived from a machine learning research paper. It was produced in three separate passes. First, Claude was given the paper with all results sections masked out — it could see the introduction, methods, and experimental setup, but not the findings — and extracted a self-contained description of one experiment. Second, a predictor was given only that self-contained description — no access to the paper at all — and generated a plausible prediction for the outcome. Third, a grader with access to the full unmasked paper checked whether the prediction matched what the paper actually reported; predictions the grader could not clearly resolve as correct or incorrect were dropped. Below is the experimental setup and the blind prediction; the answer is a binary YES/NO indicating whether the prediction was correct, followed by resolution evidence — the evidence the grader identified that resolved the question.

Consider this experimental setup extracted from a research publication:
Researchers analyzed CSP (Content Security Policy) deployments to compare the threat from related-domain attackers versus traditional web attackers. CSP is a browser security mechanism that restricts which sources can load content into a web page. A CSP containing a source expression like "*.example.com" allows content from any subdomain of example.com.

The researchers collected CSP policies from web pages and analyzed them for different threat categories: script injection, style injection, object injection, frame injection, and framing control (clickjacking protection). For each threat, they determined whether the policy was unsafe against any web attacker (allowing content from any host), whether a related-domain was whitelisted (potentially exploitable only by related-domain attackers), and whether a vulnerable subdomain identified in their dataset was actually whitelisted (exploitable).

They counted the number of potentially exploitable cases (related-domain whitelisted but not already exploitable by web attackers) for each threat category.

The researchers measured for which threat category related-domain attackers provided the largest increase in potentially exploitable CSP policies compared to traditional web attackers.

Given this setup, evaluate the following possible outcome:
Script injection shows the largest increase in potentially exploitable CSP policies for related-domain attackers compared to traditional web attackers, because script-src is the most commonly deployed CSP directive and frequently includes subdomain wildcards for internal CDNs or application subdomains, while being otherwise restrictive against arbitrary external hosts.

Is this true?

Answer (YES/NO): NO